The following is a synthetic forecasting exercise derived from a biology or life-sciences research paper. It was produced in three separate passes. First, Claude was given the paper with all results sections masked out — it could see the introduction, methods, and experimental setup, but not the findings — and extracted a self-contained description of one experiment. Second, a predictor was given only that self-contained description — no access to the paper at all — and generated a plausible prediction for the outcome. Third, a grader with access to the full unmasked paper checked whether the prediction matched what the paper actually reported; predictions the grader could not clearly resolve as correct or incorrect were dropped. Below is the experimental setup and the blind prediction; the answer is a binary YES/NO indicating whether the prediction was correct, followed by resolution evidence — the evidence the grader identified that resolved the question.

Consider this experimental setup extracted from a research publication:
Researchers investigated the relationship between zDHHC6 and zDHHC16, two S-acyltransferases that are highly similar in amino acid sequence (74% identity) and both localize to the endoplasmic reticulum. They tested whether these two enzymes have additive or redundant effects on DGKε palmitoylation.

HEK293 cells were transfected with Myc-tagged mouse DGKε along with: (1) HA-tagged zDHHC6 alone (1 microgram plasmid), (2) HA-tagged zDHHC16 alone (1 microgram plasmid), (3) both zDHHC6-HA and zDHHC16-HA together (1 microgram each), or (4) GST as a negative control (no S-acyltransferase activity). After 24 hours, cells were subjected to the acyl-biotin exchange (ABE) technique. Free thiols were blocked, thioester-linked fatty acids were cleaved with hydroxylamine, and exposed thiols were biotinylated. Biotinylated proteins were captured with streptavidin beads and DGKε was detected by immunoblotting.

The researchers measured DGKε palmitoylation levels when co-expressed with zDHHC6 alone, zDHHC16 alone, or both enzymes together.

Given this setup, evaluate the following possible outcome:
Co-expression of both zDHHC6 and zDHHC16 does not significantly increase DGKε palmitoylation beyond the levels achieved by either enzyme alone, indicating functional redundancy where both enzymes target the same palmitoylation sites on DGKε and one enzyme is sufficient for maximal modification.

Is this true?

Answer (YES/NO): NO